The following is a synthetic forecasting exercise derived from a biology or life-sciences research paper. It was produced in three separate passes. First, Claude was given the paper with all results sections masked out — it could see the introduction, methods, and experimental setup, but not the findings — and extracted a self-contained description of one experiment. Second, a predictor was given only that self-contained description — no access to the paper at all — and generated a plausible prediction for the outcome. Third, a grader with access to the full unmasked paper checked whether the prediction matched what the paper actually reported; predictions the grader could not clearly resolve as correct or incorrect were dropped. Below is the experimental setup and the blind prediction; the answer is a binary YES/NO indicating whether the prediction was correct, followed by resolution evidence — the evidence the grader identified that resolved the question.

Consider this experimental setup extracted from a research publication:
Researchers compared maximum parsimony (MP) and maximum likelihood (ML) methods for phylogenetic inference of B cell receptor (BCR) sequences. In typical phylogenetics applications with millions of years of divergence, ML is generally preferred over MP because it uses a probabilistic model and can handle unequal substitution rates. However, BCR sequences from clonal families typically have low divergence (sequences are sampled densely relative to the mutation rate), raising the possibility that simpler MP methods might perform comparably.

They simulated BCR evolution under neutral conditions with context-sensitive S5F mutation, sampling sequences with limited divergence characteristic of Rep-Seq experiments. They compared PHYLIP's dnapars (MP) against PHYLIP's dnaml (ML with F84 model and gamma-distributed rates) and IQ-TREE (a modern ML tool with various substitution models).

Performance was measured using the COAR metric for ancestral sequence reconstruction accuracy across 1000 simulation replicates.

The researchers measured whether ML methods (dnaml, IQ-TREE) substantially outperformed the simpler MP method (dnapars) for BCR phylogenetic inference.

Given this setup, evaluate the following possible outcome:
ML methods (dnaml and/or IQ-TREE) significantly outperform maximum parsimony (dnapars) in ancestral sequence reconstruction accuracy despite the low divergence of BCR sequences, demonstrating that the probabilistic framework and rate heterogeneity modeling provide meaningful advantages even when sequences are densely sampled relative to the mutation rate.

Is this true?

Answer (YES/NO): NO